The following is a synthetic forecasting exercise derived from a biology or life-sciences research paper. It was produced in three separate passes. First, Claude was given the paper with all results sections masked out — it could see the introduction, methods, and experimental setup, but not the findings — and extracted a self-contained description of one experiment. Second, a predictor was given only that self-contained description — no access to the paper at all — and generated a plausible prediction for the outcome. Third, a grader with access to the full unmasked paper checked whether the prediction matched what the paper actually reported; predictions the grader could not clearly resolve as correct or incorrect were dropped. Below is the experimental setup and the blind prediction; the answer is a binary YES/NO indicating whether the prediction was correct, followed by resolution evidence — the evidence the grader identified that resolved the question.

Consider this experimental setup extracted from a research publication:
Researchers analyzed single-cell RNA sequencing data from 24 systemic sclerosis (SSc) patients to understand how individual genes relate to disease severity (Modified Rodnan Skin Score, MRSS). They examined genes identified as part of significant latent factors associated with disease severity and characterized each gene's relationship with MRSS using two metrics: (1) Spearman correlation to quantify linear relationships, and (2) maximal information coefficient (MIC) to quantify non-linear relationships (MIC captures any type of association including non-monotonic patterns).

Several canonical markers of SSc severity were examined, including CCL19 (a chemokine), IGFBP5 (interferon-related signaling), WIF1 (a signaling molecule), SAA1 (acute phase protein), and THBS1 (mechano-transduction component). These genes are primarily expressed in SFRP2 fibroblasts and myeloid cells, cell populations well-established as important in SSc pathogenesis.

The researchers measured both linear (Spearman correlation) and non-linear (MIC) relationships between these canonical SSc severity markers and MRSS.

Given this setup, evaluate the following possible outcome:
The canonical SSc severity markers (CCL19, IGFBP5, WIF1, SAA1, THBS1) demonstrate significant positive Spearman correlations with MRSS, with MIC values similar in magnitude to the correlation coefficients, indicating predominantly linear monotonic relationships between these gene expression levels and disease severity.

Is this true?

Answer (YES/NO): NO